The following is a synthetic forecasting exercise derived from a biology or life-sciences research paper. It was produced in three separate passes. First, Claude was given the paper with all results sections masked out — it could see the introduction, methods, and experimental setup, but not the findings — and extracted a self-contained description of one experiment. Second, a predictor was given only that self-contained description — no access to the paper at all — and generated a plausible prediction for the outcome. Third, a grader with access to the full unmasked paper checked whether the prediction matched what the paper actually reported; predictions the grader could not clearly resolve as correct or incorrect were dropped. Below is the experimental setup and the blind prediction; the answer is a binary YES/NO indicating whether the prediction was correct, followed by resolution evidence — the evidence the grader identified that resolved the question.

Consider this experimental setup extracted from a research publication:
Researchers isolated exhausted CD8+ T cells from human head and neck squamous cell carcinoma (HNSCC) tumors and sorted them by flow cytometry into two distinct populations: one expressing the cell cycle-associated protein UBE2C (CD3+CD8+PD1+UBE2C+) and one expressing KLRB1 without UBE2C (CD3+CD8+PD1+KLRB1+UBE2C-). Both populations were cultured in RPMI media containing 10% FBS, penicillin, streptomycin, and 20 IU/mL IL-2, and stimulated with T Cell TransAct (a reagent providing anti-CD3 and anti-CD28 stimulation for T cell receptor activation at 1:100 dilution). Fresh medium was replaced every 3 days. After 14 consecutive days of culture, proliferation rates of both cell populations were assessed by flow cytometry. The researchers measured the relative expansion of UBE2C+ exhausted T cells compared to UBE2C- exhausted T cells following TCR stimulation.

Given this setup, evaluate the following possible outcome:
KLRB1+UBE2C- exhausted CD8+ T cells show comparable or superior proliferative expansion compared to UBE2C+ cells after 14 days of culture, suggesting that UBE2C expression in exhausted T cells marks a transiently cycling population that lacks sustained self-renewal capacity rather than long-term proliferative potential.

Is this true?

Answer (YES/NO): NO